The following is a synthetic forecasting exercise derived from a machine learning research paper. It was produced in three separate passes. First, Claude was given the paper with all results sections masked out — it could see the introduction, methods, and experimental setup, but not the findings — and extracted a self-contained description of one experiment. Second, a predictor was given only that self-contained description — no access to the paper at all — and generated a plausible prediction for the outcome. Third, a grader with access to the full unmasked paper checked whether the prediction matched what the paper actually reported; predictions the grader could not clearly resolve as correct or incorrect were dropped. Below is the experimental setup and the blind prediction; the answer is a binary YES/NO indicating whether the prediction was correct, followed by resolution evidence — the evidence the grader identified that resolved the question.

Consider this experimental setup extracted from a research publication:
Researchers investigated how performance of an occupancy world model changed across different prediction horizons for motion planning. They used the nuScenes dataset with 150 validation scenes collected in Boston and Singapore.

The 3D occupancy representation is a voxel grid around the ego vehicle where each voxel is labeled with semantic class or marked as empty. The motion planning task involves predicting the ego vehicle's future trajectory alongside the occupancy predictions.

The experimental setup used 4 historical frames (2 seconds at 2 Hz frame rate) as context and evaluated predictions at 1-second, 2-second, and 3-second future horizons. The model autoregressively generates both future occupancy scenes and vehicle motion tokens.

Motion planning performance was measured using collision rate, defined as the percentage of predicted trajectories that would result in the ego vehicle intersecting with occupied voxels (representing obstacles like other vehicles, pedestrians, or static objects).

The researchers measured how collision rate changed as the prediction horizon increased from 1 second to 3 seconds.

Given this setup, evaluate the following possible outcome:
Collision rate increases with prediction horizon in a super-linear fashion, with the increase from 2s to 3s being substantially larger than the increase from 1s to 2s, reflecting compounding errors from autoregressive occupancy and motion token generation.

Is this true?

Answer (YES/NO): YES